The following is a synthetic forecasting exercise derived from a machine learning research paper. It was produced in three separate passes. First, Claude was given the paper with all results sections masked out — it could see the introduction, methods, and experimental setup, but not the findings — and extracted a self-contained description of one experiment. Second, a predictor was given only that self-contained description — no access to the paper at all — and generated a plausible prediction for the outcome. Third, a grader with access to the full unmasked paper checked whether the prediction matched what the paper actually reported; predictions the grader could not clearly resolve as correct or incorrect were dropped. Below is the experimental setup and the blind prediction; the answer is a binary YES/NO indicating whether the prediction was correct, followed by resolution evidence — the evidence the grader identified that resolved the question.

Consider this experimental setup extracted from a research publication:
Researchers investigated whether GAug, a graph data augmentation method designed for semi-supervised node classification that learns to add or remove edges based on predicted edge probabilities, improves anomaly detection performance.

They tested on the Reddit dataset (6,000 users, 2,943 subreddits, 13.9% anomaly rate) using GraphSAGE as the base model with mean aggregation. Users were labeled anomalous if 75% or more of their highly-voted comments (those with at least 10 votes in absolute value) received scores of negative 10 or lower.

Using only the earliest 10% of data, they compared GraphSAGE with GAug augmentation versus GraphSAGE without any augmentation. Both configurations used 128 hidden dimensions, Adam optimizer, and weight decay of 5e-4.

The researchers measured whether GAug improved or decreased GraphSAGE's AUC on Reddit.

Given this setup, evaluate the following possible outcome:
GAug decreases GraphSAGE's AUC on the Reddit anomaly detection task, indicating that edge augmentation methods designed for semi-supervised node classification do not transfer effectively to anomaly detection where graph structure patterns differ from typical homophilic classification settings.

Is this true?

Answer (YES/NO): NO